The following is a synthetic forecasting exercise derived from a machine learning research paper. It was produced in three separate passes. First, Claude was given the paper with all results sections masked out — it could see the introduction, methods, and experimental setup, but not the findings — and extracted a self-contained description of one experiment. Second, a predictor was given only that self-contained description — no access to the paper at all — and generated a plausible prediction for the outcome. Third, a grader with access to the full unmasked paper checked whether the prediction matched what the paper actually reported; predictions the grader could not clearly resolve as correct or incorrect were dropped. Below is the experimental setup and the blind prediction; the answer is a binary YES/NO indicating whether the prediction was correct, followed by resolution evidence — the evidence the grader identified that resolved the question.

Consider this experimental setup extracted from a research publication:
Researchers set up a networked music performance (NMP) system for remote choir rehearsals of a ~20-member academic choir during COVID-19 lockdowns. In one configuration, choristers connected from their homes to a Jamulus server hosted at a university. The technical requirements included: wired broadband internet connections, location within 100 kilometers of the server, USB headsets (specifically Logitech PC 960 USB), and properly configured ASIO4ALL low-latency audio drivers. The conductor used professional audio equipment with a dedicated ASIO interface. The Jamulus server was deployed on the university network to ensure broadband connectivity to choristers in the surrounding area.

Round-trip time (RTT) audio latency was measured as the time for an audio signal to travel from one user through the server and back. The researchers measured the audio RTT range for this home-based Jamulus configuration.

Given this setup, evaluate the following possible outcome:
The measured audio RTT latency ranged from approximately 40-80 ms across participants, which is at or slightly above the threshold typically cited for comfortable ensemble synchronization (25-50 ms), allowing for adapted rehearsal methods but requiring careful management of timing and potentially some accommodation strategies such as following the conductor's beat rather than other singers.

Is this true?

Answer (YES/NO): NO